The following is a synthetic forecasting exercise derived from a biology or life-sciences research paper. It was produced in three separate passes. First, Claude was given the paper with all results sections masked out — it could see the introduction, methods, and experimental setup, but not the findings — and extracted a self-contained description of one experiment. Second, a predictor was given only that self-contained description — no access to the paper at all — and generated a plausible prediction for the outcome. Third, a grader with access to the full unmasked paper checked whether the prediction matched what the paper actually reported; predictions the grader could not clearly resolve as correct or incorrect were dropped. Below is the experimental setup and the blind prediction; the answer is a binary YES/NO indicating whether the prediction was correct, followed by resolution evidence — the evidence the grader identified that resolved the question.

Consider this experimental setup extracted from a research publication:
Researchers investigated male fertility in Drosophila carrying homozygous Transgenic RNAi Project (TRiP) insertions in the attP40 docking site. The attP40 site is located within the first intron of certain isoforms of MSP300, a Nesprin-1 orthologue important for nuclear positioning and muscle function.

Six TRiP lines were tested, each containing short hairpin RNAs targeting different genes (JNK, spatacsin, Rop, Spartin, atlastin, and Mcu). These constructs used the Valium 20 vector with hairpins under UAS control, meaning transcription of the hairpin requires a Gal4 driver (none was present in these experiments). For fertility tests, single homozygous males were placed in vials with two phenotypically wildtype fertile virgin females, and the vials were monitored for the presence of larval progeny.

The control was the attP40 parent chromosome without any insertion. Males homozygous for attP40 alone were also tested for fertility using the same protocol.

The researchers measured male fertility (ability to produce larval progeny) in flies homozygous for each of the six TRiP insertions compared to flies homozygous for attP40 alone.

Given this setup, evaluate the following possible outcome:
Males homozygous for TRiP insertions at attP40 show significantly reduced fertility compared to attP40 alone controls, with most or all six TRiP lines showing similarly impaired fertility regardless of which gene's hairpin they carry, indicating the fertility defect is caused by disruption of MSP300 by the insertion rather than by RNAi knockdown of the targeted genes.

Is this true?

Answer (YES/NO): NO